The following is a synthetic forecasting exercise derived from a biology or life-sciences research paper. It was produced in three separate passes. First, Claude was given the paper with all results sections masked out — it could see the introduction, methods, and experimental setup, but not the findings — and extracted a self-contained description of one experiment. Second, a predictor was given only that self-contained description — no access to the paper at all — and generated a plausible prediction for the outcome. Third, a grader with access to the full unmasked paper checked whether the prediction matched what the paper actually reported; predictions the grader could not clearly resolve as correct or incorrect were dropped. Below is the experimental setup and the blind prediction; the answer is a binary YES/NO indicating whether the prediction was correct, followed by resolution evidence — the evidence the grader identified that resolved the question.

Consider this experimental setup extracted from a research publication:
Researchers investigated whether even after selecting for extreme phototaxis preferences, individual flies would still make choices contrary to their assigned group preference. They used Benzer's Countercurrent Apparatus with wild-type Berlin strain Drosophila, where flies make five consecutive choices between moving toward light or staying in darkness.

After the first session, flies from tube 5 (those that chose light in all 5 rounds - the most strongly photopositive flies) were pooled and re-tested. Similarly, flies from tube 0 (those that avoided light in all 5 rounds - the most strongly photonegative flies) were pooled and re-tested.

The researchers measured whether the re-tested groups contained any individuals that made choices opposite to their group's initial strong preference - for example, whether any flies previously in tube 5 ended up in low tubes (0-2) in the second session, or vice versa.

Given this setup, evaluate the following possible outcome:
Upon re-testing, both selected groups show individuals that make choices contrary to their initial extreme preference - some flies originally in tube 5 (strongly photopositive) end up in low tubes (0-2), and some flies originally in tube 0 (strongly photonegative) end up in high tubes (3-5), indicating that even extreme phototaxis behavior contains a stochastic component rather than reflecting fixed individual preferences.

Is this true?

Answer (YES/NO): NO